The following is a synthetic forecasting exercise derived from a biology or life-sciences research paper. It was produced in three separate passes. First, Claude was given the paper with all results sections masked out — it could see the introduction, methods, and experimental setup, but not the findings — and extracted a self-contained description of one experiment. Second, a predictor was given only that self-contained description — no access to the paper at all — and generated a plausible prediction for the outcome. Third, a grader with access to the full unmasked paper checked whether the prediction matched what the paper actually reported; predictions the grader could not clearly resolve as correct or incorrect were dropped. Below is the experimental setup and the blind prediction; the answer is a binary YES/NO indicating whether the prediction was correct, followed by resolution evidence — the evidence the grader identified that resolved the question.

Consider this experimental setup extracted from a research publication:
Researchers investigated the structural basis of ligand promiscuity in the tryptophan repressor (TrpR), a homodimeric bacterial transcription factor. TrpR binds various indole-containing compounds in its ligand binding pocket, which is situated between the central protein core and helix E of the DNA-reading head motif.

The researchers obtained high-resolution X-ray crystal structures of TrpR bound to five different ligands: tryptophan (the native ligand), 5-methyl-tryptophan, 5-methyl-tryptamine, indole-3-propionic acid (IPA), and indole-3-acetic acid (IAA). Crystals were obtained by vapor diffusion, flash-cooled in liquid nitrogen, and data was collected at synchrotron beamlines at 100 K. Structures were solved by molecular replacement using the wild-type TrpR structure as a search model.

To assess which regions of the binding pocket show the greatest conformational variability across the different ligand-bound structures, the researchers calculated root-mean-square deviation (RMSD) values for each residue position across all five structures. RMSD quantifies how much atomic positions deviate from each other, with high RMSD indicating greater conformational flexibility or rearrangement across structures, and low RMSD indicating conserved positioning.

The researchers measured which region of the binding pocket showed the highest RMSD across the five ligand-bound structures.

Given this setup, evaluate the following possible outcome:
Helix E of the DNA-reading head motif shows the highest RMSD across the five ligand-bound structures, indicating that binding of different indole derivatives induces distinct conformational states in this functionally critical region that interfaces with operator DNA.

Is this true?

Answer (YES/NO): YES